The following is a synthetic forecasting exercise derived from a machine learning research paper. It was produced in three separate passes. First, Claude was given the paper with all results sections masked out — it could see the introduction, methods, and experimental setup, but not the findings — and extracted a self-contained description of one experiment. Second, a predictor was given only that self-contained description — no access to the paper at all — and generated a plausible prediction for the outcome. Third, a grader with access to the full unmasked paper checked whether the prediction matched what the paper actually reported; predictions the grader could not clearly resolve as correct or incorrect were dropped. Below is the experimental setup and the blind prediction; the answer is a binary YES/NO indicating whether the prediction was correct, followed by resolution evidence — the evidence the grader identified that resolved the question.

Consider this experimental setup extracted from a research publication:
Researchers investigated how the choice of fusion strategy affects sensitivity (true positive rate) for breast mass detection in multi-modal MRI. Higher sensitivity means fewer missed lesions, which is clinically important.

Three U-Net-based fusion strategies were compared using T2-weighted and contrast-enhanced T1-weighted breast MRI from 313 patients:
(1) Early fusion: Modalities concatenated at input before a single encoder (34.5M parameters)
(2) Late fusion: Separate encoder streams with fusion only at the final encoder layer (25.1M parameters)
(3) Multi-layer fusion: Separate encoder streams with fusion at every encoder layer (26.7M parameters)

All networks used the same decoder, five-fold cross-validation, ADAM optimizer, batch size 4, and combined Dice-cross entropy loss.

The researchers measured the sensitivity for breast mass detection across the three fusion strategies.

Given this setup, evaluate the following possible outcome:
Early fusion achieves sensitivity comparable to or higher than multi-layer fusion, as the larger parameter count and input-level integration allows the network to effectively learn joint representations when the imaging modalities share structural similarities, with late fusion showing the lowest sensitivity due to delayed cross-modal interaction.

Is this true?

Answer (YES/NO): NO